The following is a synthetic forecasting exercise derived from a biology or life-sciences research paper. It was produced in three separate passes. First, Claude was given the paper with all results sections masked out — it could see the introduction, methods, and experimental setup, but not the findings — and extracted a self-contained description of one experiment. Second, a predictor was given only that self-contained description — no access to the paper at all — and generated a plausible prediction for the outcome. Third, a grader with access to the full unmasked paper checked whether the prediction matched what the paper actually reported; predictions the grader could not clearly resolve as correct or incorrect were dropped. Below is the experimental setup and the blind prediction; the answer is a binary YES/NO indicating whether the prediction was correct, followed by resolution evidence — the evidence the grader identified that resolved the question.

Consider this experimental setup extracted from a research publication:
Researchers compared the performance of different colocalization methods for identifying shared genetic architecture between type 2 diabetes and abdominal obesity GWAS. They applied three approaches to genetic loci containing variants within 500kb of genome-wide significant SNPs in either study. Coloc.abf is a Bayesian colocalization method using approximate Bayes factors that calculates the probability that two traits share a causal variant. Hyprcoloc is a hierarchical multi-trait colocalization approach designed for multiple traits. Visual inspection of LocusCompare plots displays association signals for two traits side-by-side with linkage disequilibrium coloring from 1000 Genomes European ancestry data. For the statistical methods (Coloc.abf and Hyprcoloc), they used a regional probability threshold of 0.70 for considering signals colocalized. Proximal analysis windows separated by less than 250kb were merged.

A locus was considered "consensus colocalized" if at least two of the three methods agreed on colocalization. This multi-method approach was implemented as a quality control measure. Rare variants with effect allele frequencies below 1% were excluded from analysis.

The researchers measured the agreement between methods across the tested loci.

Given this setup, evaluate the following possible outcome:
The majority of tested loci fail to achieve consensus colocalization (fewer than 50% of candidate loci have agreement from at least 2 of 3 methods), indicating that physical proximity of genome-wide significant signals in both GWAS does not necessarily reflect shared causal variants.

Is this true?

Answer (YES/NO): NO